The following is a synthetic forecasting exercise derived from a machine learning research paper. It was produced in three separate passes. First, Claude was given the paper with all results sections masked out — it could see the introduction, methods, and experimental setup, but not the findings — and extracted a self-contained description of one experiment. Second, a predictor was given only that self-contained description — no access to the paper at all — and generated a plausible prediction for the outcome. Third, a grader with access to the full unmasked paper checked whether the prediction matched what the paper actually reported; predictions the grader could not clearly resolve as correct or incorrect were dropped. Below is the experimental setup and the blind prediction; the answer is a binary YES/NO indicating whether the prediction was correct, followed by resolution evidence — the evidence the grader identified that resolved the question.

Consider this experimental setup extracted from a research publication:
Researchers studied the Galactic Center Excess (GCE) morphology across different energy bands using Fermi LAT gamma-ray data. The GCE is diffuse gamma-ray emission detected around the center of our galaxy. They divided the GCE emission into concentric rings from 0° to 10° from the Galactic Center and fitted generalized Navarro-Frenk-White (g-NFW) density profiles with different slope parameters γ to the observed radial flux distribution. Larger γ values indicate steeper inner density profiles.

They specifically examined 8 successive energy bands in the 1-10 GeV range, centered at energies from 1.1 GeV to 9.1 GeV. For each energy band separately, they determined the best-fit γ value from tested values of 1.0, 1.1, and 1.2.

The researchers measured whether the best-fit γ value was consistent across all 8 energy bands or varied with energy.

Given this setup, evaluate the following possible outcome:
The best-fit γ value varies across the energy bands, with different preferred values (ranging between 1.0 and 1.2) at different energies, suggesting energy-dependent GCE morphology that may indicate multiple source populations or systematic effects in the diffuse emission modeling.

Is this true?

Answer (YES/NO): YES